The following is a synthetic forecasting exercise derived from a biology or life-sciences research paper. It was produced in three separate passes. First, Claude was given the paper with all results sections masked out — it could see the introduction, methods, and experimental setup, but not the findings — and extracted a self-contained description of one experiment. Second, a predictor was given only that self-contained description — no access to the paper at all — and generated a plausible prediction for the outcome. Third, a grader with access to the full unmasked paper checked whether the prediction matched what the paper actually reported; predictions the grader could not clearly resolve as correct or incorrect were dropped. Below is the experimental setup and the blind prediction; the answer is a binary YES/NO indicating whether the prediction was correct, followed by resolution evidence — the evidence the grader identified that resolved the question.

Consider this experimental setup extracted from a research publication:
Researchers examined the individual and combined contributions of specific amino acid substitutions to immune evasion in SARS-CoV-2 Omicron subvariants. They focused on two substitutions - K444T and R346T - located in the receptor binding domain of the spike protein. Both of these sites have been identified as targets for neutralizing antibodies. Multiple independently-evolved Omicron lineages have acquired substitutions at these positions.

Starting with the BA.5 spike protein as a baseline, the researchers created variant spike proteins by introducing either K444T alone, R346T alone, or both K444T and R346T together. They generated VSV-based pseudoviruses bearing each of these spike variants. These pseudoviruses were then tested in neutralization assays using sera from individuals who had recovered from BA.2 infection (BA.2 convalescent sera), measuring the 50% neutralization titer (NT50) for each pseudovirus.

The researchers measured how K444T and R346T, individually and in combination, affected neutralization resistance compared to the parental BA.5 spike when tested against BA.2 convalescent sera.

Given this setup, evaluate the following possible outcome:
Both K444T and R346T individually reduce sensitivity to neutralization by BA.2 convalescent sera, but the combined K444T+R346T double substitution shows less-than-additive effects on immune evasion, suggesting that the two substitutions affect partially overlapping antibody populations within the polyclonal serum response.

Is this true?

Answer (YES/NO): NO